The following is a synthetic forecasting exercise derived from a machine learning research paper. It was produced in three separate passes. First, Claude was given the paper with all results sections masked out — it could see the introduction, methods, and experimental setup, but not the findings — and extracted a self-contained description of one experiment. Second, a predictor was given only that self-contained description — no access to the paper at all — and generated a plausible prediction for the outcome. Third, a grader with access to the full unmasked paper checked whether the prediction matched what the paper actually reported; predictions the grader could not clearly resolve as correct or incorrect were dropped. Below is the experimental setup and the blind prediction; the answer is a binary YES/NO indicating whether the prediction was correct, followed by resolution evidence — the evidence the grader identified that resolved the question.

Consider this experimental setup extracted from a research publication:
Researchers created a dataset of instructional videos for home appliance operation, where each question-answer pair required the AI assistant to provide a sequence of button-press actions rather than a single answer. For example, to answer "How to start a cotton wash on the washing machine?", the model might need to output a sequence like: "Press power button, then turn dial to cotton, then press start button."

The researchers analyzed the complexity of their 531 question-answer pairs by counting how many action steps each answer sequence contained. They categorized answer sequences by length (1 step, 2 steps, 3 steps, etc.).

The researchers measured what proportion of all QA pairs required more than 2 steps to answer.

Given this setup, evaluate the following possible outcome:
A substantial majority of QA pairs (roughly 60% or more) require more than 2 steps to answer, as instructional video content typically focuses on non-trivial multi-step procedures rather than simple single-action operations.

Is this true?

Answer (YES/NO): YES